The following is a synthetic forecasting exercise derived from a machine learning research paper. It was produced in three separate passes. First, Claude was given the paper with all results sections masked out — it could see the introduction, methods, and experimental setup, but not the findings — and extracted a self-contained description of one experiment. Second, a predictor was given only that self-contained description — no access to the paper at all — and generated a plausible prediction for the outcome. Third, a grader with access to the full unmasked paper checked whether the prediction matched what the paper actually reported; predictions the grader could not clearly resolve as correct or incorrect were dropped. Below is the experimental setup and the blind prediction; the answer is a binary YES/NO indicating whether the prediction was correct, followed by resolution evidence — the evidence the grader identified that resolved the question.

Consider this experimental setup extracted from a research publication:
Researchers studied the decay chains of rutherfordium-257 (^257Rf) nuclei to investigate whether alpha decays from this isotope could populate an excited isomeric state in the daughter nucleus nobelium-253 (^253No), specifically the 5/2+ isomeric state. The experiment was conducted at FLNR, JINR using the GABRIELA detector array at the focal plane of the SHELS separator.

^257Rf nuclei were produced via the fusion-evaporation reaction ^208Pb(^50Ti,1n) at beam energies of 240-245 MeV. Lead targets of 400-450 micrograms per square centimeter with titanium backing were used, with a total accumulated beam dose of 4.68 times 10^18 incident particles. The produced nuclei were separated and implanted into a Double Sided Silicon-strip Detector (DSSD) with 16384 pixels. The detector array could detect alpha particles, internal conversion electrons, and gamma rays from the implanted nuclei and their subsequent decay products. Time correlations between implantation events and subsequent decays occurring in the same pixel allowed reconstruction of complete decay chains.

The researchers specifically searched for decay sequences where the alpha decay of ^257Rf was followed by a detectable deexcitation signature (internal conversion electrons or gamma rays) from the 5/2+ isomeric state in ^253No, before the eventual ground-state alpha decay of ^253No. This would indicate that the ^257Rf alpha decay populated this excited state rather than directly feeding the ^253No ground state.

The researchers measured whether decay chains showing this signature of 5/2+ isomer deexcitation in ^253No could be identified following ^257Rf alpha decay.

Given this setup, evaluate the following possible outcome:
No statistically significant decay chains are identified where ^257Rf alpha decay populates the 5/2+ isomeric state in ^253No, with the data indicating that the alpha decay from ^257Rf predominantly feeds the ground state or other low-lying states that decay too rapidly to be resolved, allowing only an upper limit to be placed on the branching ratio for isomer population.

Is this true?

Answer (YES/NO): NO